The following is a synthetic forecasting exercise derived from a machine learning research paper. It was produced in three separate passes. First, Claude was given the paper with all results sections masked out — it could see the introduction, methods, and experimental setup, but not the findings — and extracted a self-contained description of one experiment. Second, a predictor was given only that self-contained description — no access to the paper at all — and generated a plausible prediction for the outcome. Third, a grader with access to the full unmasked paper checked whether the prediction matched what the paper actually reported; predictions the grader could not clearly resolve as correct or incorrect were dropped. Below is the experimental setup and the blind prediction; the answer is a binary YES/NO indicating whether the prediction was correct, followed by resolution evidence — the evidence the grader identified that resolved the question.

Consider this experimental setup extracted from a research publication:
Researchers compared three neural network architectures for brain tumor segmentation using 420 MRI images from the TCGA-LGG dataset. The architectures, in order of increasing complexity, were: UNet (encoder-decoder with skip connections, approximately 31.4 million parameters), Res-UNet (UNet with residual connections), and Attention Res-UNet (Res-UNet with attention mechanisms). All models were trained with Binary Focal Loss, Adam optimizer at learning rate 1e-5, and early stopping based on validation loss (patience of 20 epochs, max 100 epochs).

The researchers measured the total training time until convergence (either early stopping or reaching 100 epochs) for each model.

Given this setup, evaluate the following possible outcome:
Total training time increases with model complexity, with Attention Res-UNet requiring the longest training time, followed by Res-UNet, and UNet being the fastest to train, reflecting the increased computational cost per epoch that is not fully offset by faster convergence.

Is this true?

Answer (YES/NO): YES